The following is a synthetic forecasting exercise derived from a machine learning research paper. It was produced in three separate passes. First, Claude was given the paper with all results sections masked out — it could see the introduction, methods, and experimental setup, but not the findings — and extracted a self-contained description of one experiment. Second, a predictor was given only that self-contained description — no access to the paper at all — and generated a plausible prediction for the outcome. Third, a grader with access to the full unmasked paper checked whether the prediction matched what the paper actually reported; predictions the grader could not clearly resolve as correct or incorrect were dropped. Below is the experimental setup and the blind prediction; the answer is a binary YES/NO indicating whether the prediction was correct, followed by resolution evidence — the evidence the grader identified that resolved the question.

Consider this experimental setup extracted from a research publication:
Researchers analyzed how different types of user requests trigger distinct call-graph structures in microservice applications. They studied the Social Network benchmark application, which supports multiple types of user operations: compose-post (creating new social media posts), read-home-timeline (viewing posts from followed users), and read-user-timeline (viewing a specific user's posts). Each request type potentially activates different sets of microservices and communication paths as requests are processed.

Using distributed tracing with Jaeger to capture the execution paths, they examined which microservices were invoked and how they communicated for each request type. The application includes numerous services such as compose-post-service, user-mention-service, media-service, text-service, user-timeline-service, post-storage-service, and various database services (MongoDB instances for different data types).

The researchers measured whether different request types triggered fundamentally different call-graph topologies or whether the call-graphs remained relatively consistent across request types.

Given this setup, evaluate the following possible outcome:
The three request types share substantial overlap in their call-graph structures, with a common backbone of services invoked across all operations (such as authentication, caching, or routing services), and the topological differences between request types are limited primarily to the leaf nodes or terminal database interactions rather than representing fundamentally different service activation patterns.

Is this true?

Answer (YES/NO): NO